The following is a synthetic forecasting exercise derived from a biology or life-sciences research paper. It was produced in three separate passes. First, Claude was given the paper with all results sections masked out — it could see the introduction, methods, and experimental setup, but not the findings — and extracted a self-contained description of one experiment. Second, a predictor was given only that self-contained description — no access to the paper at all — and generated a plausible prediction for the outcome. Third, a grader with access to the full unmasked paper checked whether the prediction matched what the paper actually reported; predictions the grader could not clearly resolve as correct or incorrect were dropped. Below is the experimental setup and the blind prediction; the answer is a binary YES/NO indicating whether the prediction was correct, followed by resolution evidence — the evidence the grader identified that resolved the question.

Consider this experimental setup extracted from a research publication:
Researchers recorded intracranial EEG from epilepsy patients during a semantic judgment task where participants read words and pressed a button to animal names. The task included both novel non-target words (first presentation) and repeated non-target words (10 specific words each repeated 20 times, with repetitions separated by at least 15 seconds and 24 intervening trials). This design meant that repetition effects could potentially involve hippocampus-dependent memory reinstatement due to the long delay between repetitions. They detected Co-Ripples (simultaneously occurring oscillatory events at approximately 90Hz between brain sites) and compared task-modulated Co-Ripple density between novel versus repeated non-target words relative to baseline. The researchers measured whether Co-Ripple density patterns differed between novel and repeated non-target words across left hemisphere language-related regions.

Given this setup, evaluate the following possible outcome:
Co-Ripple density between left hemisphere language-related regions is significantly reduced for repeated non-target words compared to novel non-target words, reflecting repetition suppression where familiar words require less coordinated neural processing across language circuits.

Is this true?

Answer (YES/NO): NO